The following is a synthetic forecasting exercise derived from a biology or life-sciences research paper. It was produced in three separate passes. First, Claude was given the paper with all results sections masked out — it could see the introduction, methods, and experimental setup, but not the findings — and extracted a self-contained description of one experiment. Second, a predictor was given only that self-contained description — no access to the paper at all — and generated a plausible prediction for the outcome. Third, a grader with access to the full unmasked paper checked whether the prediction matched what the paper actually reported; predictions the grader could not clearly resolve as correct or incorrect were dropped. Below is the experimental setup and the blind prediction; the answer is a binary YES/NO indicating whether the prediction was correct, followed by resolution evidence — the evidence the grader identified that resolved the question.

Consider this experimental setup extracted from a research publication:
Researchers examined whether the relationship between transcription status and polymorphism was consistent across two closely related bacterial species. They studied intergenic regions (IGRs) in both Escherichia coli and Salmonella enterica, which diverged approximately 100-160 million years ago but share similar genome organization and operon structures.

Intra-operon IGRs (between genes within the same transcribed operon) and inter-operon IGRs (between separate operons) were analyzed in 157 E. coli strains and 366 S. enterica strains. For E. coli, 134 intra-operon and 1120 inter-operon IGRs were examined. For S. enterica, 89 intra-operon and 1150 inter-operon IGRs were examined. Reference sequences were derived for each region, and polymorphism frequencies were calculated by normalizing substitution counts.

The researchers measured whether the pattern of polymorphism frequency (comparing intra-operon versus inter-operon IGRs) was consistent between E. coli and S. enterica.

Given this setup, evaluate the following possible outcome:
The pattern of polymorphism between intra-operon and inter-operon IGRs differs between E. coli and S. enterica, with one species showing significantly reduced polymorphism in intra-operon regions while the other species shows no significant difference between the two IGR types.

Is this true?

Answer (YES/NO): NO